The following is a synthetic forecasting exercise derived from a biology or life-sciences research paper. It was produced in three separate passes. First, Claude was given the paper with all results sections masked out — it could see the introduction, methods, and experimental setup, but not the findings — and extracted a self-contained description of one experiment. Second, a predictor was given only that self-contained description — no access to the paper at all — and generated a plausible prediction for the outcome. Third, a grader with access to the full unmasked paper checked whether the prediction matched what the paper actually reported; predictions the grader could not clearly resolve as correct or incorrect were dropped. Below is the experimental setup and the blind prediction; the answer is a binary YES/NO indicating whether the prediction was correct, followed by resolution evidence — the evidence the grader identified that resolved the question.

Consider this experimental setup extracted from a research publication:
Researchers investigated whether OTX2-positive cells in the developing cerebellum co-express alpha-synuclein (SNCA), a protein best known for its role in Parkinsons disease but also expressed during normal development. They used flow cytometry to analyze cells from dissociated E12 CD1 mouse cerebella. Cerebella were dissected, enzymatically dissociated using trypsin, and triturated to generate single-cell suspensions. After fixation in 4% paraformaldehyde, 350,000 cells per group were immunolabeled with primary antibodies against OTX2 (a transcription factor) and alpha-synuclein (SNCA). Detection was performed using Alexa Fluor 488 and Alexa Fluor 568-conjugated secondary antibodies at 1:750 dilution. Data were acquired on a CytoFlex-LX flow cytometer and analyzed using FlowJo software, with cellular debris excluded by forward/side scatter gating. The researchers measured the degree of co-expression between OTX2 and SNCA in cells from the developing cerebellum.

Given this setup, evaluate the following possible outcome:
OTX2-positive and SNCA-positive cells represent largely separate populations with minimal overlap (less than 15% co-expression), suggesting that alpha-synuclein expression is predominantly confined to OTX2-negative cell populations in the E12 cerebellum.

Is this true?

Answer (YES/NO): YES